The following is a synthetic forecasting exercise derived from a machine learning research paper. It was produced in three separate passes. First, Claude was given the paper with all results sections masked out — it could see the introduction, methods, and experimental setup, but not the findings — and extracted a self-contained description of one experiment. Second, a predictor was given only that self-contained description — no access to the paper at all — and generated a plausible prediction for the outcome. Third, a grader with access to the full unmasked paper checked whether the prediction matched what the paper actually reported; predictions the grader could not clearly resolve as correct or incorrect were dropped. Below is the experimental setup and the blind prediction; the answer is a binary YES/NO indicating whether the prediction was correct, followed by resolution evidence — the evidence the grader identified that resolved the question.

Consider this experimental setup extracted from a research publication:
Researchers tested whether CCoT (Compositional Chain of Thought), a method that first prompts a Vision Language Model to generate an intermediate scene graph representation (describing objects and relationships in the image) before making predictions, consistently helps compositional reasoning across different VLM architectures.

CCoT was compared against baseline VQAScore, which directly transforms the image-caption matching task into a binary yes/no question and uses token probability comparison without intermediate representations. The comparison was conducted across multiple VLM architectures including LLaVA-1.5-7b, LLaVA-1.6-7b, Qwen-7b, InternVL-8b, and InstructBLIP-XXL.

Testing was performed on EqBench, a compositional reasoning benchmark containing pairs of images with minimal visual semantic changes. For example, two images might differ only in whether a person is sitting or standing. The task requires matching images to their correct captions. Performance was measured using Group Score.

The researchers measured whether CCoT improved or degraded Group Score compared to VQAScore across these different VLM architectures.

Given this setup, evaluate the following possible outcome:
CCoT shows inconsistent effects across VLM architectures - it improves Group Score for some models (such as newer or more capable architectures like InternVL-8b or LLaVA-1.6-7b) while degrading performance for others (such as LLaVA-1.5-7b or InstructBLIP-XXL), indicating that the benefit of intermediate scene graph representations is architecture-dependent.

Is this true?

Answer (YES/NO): NO